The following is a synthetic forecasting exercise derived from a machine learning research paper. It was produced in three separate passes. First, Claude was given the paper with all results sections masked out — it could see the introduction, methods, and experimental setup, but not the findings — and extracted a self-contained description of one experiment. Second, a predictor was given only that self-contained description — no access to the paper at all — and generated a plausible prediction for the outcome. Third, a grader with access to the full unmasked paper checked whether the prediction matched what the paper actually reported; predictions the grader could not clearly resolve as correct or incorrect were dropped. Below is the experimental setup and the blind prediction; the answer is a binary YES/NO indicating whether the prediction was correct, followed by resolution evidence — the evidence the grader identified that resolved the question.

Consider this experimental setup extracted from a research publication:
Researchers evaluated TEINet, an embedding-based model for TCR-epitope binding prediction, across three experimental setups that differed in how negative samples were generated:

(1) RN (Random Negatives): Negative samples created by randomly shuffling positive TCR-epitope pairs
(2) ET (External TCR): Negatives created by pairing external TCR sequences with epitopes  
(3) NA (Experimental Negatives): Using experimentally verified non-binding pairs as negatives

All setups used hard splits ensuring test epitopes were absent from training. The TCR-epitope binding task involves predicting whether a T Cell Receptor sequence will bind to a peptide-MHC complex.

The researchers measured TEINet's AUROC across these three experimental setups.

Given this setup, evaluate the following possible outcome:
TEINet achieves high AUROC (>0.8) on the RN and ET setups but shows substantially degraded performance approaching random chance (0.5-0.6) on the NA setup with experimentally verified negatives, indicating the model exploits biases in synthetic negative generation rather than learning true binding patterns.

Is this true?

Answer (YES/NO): NO